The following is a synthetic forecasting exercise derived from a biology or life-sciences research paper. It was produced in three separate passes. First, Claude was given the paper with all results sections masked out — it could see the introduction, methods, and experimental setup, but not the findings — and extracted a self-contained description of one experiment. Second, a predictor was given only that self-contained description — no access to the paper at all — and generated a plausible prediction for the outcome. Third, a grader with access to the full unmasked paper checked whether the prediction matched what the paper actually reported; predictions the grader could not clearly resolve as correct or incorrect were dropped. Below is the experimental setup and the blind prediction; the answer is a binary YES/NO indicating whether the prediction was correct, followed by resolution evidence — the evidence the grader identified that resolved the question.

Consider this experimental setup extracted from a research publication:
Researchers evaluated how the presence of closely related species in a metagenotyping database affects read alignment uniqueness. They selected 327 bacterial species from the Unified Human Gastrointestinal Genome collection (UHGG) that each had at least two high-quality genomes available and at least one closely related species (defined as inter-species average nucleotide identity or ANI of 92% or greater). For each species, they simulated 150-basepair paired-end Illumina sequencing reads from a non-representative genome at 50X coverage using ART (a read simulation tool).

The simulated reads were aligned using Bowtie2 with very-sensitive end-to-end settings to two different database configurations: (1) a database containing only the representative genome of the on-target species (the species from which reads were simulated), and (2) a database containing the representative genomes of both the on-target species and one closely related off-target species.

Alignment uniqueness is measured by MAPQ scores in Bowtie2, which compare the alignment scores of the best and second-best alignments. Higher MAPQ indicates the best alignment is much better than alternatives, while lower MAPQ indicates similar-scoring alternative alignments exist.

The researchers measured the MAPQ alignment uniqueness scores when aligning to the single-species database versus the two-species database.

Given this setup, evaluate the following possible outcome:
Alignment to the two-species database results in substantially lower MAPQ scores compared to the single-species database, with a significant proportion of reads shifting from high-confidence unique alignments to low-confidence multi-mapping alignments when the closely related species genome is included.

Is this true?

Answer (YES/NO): YES